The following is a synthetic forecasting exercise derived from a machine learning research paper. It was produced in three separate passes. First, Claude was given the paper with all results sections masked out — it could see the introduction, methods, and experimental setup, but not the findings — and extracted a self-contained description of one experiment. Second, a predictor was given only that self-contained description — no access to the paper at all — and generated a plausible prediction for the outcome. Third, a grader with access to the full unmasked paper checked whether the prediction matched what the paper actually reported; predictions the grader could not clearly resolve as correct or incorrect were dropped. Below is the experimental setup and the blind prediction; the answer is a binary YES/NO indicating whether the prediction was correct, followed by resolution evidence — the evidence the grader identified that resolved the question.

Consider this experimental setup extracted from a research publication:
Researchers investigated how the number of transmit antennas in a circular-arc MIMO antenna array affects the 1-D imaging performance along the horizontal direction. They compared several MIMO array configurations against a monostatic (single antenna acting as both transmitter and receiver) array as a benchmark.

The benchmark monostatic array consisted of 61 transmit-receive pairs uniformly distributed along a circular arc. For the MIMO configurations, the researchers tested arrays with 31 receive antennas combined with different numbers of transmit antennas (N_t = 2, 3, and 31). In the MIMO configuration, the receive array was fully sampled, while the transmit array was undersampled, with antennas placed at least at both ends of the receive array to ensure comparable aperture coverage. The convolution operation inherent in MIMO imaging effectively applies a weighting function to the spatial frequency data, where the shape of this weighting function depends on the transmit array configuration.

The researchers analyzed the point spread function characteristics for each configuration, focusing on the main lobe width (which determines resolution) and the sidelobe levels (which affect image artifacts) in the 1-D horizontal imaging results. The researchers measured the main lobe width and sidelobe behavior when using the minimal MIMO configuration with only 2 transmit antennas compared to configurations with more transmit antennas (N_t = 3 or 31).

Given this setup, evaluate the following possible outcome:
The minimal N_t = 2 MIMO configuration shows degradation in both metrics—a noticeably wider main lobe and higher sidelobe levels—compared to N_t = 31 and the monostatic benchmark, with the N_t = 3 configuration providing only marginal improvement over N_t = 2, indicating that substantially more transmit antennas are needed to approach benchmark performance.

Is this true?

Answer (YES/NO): NO